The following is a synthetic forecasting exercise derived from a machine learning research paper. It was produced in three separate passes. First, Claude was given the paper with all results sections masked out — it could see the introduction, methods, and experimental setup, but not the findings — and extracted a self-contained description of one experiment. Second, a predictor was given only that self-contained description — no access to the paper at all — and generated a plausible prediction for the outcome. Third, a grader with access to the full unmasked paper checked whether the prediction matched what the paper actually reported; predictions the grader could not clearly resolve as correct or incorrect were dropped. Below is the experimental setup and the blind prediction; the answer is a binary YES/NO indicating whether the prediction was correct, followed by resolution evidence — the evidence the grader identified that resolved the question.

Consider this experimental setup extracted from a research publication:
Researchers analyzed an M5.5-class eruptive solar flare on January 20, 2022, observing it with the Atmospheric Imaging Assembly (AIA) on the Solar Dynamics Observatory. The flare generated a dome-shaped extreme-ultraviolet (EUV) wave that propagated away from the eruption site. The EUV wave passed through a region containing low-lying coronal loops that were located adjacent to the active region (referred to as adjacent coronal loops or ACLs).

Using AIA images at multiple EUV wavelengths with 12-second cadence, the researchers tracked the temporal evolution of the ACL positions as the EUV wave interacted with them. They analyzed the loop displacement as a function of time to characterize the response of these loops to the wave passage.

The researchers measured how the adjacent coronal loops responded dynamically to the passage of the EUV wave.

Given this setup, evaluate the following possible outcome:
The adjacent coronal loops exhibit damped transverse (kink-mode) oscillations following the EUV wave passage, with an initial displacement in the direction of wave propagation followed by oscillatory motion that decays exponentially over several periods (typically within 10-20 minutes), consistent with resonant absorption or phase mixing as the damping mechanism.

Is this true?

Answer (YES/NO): NO